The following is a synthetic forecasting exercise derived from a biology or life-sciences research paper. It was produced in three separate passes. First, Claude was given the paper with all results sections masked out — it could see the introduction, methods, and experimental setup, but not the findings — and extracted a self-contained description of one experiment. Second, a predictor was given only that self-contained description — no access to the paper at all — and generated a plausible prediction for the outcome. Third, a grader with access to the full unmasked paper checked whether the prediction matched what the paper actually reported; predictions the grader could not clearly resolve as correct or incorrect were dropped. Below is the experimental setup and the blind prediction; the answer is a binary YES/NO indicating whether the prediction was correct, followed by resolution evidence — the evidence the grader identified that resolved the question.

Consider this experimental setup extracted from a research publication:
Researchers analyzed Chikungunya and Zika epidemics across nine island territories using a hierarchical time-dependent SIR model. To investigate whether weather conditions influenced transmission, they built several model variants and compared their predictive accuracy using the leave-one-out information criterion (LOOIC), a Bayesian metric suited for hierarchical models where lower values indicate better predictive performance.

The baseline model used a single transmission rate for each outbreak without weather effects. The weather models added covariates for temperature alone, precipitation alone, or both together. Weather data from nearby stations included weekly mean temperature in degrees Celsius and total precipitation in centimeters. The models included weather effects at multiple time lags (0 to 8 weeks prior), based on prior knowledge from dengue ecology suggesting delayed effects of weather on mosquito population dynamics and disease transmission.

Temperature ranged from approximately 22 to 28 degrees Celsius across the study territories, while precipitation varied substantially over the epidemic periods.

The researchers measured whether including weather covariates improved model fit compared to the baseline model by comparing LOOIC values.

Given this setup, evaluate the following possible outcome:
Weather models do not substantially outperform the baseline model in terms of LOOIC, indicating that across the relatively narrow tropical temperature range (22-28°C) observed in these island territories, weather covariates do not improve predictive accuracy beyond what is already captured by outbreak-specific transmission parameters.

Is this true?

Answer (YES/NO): NO